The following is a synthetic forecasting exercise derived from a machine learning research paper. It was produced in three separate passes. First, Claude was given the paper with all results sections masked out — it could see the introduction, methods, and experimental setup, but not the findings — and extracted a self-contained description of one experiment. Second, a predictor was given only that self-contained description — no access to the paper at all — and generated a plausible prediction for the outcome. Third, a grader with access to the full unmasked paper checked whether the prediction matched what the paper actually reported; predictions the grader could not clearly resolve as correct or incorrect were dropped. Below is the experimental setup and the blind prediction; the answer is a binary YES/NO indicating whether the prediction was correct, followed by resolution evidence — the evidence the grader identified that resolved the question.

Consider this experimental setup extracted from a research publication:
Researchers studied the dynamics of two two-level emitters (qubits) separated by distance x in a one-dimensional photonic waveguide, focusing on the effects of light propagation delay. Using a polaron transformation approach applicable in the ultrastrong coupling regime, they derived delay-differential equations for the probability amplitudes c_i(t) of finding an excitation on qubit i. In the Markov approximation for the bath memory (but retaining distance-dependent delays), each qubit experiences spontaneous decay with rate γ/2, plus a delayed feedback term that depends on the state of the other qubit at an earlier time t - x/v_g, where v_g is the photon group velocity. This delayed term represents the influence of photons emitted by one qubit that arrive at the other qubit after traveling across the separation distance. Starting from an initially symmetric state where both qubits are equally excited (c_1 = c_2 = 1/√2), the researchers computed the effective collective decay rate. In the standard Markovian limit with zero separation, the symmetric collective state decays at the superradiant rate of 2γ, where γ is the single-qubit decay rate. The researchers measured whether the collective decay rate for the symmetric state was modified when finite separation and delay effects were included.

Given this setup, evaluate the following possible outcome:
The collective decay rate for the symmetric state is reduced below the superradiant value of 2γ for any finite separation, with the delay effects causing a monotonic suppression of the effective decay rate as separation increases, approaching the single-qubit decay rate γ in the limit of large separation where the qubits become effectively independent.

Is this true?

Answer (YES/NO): NO